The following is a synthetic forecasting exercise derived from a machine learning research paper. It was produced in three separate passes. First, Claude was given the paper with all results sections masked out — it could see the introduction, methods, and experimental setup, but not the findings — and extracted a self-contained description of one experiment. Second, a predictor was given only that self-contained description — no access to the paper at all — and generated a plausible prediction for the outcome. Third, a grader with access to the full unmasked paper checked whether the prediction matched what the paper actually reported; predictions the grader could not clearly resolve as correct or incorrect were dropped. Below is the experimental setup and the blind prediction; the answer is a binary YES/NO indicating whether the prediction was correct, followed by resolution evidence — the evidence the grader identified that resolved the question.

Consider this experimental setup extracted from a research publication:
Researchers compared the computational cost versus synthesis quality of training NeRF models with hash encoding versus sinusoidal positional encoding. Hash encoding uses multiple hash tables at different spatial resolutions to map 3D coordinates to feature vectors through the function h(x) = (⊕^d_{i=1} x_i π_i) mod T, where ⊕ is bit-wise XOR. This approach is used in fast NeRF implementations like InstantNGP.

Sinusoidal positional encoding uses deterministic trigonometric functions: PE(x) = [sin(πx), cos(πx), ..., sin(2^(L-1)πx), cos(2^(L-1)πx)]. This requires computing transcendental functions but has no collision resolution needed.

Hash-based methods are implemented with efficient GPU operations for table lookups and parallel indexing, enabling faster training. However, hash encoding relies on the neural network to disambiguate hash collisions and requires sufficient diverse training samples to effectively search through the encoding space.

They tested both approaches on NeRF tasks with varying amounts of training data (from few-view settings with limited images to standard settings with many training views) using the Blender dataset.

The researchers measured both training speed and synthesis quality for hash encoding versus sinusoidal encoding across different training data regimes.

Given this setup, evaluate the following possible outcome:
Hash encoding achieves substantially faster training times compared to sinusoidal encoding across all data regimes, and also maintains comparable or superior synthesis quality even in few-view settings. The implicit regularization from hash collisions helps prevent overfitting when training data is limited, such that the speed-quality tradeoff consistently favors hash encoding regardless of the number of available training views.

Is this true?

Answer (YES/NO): NO